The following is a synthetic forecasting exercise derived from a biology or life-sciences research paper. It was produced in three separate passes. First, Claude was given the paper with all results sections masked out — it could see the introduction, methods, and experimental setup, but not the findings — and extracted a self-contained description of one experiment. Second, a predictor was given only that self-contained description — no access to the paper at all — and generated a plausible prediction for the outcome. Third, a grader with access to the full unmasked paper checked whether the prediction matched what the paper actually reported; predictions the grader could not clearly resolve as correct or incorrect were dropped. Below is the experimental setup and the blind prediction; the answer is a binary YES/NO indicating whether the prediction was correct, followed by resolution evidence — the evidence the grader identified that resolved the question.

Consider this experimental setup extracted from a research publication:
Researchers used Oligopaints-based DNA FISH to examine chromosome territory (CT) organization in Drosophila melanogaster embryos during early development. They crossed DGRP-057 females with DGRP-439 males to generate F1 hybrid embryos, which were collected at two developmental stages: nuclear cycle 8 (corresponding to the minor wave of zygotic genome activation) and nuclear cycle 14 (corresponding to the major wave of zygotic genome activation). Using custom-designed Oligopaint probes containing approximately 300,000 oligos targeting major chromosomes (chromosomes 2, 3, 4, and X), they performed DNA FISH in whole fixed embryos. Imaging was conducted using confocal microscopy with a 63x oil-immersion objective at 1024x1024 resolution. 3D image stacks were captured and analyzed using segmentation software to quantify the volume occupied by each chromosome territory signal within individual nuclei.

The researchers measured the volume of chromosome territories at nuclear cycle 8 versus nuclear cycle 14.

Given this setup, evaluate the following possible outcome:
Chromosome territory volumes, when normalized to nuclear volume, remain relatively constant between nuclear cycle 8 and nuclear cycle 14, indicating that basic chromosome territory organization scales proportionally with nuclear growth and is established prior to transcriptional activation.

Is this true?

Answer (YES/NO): NO